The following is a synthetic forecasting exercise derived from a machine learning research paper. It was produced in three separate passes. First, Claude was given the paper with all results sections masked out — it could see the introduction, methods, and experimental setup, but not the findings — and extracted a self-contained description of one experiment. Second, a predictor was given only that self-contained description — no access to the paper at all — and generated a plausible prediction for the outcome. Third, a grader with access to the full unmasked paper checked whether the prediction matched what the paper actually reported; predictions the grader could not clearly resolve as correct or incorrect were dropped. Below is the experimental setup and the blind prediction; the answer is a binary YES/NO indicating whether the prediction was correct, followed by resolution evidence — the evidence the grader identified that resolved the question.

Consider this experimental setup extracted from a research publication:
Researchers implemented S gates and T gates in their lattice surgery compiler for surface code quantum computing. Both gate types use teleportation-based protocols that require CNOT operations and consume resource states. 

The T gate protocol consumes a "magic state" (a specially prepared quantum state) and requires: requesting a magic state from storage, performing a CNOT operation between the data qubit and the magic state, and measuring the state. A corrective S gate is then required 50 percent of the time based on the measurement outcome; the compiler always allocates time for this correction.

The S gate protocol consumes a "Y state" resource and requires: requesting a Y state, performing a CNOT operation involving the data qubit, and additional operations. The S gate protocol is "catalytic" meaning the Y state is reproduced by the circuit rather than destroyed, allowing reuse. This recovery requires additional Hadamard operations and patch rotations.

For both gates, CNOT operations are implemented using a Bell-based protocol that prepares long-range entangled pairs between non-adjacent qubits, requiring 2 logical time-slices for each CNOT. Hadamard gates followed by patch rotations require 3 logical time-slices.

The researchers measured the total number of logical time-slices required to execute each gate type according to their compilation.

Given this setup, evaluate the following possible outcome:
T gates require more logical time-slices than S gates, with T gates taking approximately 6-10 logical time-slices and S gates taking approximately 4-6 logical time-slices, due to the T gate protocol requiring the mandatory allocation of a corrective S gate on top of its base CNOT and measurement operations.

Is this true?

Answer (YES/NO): NO